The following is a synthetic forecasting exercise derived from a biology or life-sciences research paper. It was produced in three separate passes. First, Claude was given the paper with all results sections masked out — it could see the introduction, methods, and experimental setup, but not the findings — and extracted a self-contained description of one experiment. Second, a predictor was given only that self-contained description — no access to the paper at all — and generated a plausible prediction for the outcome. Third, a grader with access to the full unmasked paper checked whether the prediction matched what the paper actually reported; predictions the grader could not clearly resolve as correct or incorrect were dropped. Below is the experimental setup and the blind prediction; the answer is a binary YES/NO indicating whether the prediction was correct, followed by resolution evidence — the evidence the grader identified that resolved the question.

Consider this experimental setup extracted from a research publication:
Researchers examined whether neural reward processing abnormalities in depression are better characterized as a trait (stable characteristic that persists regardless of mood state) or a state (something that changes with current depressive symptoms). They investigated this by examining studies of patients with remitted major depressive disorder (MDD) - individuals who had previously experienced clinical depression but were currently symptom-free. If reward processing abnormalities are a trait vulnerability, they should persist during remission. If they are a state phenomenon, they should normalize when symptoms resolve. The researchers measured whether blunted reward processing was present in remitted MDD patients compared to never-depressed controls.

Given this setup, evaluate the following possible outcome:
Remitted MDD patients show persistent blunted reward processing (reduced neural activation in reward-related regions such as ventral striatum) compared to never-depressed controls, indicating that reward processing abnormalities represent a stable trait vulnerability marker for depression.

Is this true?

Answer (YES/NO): YES